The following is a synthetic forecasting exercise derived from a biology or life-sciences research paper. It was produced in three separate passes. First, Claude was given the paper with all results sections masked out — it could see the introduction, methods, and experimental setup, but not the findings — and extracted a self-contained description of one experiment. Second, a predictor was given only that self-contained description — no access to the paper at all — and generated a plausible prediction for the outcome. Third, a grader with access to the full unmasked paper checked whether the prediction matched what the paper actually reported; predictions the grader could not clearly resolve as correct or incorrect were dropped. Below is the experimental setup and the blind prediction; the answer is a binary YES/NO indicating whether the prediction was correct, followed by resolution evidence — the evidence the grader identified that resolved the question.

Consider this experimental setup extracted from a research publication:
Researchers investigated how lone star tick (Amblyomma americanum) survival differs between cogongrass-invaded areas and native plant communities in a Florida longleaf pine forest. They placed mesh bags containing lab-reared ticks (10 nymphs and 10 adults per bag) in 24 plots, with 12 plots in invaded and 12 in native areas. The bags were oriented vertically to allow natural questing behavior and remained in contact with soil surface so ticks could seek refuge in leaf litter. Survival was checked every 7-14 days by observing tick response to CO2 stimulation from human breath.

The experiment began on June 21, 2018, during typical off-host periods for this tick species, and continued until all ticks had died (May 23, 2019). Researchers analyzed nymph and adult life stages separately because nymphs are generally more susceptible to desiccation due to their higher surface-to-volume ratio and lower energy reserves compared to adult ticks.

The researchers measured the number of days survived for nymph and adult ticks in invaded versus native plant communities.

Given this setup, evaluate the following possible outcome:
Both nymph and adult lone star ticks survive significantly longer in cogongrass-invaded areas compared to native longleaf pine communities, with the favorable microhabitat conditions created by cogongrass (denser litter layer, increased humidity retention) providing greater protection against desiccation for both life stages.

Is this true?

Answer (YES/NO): NO